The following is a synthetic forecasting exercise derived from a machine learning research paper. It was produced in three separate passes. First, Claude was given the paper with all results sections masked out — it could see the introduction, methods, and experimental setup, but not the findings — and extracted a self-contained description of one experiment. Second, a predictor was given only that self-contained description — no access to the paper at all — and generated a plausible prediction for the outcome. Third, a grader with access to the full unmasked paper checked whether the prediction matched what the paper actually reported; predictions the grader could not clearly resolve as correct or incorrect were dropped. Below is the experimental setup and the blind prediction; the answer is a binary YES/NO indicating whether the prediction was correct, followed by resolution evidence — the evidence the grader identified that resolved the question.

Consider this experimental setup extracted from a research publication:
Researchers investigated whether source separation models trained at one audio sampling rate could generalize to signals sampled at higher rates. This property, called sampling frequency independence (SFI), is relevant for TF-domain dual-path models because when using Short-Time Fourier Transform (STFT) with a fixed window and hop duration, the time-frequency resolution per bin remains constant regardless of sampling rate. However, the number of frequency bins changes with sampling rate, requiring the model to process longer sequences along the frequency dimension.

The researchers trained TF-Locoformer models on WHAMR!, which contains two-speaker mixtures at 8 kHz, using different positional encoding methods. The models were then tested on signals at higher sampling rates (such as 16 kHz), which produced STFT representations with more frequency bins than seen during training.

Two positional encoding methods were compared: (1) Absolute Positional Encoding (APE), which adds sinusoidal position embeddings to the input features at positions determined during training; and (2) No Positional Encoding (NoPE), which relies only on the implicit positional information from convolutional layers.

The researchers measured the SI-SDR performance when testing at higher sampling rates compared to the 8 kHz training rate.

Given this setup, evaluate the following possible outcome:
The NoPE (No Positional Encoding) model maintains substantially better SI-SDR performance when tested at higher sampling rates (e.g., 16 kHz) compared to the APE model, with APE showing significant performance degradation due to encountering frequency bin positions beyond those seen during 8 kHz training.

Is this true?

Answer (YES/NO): YES